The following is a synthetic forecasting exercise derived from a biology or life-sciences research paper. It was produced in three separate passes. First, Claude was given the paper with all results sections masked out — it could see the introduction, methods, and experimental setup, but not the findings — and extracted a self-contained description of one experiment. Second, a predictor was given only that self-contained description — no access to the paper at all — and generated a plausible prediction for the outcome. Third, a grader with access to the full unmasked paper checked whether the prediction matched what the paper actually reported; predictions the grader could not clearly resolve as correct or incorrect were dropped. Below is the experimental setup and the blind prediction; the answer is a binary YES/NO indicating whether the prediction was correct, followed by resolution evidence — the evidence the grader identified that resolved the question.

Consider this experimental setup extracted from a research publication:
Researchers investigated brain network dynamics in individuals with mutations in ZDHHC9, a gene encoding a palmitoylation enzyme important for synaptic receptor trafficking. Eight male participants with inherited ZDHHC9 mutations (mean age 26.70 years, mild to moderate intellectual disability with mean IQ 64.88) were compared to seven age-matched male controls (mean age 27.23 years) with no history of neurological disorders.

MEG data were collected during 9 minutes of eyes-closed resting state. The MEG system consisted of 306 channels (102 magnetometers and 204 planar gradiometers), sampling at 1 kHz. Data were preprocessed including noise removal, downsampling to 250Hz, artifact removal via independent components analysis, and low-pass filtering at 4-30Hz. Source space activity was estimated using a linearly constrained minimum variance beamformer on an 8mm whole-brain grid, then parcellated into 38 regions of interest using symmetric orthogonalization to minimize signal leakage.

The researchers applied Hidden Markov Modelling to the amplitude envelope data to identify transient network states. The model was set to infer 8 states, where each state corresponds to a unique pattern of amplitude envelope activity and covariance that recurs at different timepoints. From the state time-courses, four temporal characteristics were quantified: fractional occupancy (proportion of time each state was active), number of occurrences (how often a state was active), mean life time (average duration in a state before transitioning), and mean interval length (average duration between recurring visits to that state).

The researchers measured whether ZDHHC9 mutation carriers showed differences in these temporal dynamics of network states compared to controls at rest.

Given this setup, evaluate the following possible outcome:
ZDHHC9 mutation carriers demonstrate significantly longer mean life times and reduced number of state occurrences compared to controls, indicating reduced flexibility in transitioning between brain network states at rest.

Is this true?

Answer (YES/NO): NO